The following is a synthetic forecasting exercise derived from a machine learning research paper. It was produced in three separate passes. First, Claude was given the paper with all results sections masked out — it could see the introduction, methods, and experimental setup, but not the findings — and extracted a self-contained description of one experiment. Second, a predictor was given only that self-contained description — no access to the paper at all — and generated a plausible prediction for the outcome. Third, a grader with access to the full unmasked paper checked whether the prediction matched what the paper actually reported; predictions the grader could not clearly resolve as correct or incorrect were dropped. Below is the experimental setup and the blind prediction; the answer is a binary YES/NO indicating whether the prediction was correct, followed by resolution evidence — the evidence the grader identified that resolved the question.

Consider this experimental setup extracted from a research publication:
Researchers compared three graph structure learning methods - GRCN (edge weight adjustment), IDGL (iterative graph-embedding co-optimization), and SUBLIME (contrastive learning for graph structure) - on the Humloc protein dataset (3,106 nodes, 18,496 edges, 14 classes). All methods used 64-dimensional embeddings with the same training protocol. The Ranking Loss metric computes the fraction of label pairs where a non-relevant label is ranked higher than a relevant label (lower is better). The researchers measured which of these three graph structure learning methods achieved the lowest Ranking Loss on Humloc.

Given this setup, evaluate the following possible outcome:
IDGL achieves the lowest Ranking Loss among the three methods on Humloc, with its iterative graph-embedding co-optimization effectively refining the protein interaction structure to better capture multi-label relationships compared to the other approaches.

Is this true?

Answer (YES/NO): NO